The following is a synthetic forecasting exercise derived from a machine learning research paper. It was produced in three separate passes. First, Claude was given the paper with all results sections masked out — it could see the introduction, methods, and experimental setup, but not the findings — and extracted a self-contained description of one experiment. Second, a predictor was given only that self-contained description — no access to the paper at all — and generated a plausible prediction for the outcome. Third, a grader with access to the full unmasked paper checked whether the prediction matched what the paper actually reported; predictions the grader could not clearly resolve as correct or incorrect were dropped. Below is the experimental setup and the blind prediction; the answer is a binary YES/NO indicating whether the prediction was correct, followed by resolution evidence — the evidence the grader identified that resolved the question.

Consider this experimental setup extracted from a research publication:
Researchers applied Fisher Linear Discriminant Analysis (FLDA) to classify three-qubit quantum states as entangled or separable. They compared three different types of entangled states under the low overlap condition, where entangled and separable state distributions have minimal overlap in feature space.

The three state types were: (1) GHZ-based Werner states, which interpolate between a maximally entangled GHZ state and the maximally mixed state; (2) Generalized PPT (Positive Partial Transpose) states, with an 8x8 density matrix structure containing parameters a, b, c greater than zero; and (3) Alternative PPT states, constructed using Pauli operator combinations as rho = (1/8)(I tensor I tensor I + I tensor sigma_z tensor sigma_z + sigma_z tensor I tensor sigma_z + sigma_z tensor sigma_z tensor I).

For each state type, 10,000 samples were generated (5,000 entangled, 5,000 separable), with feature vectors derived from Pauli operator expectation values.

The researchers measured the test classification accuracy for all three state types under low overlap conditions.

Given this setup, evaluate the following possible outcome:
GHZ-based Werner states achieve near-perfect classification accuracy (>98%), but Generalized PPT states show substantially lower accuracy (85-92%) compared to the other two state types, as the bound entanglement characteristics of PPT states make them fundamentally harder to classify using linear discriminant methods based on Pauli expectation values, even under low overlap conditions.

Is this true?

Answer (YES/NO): NO